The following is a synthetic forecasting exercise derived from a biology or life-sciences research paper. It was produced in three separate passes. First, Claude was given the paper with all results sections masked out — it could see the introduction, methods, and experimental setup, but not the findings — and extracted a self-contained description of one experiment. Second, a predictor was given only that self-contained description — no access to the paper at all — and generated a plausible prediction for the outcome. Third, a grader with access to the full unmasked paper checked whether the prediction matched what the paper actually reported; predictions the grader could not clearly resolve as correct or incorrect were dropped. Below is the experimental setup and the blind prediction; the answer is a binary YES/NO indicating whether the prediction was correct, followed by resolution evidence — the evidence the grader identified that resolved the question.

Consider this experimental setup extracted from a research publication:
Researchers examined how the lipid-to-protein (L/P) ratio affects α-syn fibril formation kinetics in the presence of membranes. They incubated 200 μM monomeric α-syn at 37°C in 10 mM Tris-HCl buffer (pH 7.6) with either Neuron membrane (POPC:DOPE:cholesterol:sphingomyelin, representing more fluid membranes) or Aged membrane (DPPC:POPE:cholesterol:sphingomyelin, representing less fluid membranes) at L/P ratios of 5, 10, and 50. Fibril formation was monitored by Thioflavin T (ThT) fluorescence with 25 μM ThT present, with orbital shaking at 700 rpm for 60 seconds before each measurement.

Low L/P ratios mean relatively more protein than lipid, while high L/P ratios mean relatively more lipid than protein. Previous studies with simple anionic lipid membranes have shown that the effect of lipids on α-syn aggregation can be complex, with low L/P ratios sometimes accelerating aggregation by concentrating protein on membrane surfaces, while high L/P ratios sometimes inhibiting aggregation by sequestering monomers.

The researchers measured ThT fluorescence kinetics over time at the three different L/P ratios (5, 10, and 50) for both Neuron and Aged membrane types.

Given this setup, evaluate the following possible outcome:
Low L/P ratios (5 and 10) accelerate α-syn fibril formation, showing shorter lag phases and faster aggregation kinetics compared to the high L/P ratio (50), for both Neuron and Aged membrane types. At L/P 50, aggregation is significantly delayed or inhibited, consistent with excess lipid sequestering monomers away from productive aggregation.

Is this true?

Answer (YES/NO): NO